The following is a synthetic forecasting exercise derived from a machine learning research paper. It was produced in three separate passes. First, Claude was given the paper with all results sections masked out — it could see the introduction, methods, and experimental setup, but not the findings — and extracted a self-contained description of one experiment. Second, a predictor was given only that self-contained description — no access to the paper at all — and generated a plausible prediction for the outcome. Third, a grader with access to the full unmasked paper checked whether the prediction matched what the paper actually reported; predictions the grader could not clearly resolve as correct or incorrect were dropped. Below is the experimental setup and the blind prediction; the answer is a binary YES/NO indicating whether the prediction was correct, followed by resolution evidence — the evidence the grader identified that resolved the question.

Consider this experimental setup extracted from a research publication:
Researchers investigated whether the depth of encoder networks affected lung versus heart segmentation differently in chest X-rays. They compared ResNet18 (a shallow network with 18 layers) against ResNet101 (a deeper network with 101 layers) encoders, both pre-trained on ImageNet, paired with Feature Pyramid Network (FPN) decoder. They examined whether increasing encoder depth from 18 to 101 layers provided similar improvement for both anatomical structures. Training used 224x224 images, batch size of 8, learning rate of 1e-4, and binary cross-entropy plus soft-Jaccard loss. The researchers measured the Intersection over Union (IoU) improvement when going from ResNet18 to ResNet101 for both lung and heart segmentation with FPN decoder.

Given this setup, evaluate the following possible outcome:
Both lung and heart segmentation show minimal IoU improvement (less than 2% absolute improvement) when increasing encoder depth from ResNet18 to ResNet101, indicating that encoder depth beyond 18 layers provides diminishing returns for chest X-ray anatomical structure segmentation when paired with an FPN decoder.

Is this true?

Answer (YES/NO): NO